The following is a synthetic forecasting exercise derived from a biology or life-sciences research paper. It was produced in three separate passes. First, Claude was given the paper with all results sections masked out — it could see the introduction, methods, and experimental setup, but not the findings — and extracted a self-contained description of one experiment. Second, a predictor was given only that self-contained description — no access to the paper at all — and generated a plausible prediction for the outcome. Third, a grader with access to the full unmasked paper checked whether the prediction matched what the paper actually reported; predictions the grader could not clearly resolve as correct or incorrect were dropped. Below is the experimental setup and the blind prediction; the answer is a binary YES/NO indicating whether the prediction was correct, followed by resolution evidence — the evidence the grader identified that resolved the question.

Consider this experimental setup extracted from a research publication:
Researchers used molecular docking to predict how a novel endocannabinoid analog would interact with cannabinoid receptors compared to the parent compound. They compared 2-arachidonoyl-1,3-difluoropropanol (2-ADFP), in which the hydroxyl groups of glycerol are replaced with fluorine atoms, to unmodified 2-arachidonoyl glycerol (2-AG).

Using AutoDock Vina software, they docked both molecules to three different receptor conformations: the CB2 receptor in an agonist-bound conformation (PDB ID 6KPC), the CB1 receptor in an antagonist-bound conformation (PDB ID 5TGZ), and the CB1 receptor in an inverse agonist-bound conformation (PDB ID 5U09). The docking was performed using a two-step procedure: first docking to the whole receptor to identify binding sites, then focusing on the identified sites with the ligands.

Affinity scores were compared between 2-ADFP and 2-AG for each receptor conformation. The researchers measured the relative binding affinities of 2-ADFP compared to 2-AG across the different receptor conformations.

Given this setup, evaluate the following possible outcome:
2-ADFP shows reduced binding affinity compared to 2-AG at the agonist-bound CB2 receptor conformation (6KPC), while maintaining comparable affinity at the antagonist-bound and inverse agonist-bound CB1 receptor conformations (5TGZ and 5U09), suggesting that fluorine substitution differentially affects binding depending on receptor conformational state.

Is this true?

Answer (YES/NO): NO